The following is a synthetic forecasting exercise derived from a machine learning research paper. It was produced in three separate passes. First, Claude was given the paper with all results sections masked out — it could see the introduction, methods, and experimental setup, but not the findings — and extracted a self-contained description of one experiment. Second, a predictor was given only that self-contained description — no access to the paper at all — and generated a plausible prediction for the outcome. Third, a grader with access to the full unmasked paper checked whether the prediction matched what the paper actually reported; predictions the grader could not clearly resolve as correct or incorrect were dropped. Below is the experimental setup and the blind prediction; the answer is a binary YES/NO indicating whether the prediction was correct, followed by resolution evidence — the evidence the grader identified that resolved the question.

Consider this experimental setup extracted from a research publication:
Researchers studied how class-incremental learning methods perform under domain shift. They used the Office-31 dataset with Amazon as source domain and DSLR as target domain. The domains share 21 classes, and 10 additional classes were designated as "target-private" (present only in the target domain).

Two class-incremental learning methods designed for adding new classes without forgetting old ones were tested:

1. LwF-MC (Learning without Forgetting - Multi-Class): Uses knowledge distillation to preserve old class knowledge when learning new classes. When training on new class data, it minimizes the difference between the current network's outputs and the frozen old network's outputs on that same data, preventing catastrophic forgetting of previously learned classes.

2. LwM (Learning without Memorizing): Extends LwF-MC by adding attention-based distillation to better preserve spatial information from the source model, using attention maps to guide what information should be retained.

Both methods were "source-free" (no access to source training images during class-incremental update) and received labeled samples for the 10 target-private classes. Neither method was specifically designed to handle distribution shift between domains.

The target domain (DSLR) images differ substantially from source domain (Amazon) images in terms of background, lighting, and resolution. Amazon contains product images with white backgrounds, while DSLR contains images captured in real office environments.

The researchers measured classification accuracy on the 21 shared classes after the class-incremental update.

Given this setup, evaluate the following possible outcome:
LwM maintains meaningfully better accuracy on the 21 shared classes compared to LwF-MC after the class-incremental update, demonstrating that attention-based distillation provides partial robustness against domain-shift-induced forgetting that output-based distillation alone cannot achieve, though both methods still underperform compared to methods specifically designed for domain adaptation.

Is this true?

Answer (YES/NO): NO